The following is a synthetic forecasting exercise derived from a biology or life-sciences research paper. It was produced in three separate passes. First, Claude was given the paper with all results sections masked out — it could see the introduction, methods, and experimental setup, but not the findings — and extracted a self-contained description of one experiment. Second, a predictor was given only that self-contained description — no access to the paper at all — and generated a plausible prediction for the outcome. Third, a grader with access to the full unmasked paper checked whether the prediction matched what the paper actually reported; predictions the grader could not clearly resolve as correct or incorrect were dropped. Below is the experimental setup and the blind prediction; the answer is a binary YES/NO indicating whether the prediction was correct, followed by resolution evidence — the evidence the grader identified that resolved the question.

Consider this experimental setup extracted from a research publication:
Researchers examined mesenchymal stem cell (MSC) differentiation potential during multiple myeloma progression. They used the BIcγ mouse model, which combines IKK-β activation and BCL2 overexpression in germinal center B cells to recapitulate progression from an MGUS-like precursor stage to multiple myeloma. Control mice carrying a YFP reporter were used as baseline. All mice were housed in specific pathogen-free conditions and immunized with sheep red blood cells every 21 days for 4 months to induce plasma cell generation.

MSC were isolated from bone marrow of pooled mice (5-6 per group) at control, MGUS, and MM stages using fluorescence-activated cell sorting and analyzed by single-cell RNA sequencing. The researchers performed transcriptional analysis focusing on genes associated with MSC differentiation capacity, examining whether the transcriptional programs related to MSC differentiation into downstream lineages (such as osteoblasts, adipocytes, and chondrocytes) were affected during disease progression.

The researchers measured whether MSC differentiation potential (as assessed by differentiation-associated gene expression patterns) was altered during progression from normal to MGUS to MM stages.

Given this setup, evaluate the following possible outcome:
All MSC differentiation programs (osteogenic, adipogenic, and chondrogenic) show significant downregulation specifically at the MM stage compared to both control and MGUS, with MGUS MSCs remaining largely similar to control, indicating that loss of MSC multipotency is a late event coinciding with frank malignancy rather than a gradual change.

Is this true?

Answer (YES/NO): NO